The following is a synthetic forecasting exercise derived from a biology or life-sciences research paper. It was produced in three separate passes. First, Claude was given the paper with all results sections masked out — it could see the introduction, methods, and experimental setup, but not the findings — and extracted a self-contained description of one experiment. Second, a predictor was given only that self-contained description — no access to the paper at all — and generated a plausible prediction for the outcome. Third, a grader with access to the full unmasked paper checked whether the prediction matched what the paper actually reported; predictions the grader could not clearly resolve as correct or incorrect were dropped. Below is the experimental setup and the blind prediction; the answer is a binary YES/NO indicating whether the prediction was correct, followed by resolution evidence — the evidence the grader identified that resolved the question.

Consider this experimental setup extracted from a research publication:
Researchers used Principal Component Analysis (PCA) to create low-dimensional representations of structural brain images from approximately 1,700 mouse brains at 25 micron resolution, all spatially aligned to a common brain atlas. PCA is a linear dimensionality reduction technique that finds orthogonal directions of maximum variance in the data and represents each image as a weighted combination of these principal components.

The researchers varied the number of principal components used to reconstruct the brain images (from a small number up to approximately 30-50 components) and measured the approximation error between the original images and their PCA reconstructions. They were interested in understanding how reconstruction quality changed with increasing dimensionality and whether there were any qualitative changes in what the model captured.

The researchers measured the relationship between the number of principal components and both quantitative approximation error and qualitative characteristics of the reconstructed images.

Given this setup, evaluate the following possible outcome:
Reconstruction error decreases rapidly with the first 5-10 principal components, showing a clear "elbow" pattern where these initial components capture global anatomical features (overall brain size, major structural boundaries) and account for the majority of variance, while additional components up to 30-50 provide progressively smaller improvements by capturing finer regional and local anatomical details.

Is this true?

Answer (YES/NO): NO